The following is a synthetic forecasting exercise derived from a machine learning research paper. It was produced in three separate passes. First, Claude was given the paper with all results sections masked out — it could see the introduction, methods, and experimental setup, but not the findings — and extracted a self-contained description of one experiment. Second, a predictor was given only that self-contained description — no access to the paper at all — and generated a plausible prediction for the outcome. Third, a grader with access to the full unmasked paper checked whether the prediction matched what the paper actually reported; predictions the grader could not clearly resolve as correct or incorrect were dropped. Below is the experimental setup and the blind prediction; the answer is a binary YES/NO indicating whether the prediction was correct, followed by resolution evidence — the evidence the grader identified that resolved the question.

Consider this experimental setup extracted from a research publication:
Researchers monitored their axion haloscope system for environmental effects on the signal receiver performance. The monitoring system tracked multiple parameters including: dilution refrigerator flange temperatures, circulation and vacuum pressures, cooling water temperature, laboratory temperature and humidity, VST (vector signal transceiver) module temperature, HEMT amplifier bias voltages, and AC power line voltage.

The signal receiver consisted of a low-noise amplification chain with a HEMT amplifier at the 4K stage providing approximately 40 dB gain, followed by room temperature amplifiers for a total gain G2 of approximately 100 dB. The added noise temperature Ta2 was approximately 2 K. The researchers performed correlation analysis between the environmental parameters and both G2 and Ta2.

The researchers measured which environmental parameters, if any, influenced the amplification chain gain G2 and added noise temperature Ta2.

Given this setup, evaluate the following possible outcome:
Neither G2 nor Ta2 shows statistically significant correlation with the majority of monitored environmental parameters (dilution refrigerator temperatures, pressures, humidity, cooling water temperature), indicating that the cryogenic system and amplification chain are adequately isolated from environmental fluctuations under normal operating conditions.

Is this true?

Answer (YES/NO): YES